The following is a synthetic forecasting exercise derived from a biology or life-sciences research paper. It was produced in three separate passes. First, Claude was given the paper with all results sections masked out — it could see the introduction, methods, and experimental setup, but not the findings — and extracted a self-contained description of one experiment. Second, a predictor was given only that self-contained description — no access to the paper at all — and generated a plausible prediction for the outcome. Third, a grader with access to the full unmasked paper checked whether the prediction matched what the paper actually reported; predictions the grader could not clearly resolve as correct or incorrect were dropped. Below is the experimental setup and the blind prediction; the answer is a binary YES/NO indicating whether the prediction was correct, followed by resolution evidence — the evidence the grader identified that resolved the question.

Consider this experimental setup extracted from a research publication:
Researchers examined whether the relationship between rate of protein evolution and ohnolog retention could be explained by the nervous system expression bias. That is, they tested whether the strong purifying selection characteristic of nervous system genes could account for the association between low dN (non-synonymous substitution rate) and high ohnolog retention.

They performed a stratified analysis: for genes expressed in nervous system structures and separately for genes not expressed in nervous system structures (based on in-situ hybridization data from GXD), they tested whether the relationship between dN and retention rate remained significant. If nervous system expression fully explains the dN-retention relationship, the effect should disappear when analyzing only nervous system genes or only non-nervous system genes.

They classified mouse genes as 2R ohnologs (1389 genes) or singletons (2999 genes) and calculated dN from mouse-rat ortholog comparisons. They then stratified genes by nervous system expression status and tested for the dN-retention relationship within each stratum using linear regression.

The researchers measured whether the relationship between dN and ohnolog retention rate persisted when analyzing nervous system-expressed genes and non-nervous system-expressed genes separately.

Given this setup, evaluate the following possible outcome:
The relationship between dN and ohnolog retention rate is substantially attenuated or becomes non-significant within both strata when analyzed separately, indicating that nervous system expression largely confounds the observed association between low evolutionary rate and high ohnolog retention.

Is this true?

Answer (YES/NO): NO